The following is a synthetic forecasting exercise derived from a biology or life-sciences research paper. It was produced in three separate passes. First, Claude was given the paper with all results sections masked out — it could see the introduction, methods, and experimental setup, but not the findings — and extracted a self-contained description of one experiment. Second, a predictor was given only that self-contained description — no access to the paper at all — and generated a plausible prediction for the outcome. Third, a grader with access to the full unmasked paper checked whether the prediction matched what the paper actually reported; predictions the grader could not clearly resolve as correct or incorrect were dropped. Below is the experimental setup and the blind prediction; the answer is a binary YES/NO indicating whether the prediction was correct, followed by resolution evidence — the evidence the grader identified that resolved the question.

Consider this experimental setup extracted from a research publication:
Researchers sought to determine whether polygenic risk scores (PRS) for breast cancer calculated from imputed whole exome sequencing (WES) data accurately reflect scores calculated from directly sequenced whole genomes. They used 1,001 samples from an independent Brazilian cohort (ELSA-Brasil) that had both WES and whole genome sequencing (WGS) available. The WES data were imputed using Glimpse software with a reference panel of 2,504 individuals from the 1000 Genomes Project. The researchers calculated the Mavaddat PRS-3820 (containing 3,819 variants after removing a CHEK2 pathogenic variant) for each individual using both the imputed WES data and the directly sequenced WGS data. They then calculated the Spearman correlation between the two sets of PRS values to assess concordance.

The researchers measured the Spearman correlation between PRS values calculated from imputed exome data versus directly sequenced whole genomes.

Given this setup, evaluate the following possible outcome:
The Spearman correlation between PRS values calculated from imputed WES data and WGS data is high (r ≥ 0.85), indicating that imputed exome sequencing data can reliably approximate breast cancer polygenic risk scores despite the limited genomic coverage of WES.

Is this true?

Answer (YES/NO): NO